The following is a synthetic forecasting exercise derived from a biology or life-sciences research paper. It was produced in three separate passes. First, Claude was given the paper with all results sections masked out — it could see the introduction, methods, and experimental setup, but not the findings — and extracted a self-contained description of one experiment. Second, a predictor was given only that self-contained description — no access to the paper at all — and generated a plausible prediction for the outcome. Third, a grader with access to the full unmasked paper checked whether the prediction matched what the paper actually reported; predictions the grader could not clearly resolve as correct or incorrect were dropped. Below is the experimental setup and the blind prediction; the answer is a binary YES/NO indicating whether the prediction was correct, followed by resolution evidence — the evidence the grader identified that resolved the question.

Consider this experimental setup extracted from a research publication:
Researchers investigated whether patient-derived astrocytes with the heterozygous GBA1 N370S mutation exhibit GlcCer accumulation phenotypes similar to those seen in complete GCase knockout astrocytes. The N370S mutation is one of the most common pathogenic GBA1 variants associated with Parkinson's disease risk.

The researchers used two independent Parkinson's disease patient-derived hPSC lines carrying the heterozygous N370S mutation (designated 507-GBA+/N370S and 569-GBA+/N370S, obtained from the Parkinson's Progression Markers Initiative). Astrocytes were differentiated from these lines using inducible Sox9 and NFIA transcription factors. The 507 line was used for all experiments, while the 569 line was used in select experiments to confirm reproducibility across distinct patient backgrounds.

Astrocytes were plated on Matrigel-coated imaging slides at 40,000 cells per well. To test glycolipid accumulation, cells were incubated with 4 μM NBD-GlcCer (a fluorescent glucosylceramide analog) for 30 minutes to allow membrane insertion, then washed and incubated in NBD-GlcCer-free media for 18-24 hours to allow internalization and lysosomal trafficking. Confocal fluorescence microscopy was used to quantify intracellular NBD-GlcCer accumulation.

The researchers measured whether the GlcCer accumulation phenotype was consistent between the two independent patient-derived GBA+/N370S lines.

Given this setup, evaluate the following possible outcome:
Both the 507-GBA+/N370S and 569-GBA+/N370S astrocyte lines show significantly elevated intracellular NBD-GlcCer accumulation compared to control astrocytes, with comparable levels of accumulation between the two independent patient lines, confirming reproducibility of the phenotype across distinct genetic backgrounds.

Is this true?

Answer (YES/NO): NO